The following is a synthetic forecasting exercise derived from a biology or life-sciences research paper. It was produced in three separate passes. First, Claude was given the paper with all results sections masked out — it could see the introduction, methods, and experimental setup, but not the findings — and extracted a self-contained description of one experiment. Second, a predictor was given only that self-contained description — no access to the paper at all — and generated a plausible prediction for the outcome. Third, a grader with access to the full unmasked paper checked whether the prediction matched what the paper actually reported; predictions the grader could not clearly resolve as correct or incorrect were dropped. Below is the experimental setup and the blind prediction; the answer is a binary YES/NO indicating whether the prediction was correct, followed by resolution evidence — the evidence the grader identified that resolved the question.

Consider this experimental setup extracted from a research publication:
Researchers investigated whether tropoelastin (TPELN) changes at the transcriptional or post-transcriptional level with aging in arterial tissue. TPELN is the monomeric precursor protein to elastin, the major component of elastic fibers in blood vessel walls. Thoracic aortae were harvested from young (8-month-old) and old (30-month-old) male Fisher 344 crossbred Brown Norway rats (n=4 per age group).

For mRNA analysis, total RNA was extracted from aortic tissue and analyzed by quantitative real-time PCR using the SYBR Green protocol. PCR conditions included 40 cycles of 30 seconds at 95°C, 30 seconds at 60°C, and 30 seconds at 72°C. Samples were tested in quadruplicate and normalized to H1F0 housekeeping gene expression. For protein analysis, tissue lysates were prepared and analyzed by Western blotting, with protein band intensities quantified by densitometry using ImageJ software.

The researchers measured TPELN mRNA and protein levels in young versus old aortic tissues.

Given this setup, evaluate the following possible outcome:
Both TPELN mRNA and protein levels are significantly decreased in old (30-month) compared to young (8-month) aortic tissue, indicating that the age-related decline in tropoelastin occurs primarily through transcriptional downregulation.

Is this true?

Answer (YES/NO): NO